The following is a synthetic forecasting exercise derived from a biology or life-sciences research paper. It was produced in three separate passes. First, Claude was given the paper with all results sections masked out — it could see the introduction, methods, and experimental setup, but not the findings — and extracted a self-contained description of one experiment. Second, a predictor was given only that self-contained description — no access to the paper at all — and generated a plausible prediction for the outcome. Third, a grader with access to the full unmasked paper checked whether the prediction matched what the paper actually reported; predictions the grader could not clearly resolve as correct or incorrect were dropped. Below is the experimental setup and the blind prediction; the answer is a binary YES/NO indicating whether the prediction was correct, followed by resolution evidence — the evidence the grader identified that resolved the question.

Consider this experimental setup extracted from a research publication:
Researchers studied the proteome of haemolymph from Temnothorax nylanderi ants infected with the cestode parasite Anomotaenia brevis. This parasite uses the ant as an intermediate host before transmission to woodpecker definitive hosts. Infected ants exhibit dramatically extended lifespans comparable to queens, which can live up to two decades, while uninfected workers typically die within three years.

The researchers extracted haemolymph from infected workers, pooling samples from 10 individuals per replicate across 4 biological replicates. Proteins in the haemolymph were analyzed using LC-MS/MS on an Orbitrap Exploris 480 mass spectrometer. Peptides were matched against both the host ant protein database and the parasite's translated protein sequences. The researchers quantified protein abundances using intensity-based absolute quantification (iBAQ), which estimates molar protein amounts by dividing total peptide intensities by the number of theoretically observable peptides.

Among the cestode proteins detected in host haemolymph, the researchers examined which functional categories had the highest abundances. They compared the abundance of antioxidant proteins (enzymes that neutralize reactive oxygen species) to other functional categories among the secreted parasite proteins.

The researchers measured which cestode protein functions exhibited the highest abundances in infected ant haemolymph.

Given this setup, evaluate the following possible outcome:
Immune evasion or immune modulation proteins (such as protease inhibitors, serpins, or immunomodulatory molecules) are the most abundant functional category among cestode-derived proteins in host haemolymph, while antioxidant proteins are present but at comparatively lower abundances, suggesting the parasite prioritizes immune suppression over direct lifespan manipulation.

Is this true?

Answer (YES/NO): NO